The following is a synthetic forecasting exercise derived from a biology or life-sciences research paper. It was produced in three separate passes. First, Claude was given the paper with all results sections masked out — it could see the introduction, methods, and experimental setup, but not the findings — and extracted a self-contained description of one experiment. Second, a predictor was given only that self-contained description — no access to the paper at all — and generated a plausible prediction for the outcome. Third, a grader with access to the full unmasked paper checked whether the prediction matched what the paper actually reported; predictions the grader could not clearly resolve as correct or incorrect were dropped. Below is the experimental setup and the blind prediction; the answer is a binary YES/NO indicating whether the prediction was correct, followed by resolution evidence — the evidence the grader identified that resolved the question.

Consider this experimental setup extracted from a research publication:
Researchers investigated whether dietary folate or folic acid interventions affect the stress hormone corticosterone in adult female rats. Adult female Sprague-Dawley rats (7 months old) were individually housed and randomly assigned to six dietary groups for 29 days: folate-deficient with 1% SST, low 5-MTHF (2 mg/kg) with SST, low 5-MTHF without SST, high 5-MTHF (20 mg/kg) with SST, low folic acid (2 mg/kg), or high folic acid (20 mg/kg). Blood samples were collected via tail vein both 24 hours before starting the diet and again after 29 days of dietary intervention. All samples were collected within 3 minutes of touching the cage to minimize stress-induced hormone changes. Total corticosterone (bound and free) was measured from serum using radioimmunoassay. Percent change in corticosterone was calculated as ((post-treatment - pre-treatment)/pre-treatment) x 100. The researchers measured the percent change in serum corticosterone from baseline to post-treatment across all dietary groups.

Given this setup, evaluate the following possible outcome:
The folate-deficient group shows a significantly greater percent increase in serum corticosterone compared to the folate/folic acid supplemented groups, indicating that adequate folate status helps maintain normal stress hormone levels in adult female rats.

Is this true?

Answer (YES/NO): NO